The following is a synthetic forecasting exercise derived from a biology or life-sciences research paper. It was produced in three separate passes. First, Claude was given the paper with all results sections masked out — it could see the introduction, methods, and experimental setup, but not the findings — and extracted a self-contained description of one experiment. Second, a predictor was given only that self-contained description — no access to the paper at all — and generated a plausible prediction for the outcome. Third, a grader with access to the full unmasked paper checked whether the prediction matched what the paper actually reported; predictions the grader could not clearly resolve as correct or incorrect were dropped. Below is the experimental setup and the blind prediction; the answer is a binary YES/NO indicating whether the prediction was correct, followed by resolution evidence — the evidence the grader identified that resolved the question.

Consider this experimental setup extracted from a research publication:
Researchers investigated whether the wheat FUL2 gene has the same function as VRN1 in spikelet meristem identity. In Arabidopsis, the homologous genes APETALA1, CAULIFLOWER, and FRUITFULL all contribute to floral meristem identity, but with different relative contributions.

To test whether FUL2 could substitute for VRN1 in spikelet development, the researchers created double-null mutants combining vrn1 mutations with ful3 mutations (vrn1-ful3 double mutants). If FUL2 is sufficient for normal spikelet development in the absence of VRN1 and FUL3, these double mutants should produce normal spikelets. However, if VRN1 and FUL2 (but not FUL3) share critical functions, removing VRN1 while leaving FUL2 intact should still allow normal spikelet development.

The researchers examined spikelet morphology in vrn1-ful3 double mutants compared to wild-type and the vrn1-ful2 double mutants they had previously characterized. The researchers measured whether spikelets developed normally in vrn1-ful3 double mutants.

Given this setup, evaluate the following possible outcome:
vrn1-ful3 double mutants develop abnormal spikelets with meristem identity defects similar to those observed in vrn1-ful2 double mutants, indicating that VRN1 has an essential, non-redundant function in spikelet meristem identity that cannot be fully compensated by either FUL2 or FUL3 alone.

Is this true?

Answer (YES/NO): NO